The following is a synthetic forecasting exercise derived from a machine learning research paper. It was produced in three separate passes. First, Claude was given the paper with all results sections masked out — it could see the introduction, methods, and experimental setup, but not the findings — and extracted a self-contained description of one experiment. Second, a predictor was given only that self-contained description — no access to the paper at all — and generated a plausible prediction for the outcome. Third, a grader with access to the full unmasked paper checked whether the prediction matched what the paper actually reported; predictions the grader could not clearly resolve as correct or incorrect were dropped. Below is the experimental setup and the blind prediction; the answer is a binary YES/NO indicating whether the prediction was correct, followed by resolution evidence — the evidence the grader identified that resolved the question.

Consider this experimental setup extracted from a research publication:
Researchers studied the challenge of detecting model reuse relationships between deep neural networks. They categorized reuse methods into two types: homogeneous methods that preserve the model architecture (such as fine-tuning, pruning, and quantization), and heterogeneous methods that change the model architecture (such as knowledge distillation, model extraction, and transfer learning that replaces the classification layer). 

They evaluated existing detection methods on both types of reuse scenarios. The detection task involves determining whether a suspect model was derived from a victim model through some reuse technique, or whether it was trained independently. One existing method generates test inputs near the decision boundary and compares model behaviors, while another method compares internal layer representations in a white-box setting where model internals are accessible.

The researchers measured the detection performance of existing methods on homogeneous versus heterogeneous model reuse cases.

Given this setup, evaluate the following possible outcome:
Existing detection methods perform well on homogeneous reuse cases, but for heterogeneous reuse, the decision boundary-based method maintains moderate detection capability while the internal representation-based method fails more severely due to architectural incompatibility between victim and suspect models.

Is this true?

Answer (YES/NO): NO